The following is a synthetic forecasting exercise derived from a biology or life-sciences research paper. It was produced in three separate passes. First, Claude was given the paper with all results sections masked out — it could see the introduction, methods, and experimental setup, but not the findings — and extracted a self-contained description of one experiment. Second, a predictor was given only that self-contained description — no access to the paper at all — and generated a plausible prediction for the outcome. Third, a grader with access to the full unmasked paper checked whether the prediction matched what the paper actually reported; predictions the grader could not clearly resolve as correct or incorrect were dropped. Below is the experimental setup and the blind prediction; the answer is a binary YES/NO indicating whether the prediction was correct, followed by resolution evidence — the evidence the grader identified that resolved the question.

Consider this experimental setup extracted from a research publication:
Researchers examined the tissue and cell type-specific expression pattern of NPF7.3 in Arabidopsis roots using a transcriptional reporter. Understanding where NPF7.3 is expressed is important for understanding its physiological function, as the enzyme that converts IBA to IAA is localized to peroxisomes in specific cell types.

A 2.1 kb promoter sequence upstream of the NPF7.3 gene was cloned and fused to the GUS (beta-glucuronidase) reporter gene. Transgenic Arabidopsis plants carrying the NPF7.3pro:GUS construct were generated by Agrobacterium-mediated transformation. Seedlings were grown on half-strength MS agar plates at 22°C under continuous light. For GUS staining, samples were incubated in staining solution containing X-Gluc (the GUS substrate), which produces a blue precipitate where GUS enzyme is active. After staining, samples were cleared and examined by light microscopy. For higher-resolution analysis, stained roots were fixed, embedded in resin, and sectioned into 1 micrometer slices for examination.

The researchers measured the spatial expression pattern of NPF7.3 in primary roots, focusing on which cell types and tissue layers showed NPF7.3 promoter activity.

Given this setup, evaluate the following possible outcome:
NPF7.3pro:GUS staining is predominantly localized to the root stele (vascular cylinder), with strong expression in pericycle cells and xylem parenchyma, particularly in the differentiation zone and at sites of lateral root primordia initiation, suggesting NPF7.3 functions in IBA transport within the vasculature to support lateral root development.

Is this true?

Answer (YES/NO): NO